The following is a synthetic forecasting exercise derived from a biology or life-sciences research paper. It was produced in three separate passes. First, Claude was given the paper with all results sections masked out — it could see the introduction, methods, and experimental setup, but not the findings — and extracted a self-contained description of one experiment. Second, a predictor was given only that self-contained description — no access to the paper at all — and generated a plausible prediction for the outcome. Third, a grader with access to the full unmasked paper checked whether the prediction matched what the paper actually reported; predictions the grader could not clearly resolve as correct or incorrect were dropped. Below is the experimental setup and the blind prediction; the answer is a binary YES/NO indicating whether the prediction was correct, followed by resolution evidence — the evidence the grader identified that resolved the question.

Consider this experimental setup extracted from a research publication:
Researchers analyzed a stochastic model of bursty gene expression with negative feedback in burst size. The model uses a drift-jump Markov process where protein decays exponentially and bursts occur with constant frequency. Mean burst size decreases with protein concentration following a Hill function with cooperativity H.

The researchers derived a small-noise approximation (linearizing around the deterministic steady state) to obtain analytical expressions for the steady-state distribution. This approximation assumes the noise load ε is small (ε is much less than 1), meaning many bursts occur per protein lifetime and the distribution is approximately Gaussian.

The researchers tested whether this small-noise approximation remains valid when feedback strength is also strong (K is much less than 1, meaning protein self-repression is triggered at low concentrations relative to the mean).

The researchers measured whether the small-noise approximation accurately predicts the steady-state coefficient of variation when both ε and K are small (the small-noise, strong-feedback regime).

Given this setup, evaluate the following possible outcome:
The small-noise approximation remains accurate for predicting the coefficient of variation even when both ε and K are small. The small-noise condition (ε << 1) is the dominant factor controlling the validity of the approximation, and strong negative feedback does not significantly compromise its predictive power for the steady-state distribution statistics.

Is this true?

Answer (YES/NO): NO